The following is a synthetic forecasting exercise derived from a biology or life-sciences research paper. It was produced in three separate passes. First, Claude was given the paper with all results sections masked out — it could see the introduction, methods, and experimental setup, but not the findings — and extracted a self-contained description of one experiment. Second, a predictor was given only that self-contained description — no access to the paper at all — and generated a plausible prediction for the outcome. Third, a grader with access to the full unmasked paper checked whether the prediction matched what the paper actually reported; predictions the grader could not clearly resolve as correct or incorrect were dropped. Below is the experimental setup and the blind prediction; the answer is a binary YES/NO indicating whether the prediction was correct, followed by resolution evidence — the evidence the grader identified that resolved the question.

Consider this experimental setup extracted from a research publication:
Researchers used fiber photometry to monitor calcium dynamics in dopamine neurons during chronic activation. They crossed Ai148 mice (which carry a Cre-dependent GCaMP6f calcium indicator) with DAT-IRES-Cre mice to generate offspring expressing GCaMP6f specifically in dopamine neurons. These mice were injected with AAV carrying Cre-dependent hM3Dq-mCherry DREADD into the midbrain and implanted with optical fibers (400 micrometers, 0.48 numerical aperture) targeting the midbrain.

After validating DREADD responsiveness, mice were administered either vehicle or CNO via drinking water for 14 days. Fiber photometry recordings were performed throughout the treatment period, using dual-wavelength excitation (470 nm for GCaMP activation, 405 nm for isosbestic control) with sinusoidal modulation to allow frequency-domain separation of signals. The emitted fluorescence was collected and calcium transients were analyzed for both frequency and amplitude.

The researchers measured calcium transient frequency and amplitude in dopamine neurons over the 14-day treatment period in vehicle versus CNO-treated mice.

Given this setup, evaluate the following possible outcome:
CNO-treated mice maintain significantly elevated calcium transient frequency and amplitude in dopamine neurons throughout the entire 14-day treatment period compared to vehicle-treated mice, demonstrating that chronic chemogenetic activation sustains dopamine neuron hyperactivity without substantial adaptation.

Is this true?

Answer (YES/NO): NO